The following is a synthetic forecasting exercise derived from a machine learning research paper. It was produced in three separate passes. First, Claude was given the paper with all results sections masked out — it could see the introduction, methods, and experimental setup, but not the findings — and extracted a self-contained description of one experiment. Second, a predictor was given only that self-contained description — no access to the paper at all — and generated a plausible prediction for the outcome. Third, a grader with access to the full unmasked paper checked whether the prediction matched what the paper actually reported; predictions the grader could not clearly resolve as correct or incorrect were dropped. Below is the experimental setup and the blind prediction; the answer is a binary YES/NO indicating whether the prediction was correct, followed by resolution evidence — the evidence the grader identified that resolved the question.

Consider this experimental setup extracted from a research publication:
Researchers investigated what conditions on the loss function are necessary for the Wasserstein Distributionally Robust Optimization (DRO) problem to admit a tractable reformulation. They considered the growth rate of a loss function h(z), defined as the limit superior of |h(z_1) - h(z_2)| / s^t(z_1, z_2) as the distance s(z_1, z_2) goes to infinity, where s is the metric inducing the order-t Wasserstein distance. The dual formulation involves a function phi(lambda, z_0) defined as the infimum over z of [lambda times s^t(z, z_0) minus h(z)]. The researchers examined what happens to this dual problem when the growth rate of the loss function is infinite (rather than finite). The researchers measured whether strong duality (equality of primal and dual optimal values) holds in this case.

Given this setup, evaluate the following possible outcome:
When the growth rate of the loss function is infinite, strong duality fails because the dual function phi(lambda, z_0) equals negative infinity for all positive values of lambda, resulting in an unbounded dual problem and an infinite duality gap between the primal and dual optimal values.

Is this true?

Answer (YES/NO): YES